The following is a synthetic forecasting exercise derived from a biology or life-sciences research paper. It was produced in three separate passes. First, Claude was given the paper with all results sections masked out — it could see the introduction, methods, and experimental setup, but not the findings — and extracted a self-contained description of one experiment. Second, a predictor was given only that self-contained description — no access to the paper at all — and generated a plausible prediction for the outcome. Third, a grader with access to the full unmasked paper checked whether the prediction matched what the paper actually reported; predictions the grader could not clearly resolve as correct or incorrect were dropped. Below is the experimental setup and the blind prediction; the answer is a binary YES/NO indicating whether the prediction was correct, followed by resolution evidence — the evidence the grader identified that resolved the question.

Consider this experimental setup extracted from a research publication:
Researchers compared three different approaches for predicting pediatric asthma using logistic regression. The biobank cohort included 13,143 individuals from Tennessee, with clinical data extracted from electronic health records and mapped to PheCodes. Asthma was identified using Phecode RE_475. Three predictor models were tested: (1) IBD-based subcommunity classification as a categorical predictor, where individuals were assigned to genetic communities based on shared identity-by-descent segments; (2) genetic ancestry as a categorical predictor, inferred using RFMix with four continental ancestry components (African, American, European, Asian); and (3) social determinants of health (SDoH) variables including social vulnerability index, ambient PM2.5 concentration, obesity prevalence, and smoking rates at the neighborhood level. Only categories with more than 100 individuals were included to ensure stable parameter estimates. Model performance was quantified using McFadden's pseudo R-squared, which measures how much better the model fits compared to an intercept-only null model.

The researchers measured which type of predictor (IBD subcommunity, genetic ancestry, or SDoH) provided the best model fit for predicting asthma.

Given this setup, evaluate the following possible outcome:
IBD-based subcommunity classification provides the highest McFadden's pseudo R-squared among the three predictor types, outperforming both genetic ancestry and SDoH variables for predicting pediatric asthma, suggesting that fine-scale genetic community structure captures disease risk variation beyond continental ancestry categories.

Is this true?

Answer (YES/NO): YES